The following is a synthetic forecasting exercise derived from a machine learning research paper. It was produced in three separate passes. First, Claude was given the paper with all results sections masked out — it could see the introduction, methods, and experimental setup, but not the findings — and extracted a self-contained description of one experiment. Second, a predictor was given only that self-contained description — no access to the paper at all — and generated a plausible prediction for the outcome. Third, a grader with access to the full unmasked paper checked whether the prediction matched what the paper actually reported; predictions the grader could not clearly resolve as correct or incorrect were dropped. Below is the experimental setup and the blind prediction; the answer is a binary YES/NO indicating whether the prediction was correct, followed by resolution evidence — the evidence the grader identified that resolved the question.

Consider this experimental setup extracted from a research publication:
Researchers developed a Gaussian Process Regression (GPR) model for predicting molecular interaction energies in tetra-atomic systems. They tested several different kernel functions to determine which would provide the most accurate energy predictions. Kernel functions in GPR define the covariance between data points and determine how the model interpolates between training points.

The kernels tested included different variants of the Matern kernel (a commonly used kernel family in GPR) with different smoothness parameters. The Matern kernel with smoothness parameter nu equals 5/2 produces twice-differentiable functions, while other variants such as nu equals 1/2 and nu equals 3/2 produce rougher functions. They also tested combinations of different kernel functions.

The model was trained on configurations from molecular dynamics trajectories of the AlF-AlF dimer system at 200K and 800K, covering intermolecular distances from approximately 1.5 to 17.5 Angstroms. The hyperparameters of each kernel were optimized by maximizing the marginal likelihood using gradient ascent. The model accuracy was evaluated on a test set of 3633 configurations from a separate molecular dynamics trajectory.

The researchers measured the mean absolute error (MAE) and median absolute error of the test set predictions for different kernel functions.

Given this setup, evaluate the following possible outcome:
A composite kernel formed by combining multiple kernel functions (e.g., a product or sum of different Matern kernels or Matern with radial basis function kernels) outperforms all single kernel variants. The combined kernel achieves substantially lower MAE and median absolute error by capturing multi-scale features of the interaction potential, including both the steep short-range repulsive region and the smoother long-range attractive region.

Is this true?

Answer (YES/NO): NO